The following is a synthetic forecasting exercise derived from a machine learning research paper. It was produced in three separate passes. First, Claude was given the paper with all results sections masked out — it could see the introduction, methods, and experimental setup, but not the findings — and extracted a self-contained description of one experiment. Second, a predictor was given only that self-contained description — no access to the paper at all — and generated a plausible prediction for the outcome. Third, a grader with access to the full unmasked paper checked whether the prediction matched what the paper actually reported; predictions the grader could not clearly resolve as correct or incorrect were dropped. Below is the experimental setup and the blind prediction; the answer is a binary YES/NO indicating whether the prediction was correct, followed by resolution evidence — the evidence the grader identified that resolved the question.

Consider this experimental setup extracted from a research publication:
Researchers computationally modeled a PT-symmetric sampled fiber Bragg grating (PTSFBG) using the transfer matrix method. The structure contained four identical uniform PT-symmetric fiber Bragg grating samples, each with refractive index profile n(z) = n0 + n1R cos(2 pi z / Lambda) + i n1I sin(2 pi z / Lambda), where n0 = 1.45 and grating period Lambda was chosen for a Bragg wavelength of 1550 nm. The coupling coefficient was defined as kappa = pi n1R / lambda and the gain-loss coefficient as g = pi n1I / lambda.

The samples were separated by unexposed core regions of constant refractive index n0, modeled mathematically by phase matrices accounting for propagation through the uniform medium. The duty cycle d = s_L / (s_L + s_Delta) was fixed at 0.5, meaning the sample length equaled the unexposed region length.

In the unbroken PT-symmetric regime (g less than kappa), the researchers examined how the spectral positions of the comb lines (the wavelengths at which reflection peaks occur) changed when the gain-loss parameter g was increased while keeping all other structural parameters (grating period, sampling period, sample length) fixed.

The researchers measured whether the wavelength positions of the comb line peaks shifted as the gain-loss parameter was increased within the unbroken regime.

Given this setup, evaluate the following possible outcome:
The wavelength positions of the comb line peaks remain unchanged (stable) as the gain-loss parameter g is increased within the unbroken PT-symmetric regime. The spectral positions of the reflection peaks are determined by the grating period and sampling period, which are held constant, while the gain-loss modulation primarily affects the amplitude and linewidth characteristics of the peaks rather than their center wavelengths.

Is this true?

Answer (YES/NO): YES